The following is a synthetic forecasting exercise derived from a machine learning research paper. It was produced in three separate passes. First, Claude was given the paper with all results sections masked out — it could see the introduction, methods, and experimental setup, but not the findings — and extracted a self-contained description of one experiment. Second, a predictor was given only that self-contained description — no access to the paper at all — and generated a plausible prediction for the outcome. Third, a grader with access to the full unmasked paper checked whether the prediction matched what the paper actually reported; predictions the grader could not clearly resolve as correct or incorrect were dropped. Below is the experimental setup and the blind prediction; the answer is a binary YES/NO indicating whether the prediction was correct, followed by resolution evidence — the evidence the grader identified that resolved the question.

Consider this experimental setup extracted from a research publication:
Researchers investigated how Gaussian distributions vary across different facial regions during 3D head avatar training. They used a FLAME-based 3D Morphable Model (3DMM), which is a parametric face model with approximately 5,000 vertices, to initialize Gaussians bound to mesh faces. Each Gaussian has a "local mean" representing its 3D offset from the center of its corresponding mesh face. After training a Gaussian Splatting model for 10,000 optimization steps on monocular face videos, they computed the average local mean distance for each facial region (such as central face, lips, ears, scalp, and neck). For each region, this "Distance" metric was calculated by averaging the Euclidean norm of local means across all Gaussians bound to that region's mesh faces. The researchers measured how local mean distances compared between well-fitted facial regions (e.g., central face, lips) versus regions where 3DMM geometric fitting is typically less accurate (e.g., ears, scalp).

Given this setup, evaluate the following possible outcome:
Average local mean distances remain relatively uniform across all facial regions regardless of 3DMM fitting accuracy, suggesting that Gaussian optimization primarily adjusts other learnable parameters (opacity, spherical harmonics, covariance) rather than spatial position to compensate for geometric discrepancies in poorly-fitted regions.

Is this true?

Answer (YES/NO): NO